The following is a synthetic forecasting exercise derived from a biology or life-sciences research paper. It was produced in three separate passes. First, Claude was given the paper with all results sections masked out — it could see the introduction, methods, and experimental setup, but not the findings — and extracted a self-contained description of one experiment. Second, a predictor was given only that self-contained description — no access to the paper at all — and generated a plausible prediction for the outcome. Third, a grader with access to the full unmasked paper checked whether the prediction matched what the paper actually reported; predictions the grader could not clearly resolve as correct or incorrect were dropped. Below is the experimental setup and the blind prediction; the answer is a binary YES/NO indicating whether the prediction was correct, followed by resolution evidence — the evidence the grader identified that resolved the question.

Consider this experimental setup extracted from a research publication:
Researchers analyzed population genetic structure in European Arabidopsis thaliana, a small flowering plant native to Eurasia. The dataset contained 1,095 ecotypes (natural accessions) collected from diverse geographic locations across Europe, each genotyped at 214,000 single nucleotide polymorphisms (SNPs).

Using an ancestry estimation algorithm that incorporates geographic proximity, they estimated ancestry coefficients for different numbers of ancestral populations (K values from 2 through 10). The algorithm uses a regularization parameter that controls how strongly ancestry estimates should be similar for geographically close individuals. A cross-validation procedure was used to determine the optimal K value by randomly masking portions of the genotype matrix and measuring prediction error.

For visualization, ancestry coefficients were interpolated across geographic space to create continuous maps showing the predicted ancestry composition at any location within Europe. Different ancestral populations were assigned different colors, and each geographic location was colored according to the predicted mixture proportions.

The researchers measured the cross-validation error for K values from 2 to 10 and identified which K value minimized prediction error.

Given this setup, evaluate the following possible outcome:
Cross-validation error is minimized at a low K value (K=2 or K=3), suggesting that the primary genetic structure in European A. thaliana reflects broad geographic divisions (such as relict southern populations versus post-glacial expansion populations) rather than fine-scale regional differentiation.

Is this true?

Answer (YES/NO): NO